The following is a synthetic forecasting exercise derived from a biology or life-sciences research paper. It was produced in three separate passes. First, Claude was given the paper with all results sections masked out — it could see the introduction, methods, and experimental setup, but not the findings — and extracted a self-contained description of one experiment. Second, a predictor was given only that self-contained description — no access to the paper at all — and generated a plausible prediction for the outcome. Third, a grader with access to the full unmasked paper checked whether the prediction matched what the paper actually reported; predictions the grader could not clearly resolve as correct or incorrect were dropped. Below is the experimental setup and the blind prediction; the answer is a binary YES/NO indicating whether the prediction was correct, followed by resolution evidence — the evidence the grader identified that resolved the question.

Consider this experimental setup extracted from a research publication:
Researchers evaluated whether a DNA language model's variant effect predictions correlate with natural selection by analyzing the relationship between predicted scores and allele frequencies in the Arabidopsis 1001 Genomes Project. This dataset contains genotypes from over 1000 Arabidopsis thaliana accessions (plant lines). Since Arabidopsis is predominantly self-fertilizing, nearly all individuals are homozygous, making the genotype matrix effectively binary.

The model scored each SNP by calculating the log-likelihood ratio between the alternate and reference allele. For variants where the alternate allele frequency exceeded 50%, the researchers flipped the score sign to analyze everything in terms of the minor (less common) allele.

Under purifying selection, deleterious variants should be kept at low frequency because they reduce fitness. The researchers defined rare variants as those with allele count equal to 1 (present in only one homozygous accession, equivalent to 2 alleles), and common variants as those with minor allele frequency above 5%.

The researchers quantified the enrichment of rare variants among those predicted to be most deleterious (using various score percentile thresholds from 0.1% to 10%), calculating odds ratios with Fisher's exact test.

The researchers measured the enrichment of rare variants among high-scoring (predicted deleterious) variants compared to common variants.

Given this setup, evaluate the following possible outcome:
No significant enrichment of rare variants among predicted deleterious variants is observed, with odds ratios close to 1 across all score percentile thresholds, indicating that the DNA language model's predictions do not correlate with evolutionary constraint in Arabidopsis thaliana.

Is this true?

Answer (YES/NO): NO